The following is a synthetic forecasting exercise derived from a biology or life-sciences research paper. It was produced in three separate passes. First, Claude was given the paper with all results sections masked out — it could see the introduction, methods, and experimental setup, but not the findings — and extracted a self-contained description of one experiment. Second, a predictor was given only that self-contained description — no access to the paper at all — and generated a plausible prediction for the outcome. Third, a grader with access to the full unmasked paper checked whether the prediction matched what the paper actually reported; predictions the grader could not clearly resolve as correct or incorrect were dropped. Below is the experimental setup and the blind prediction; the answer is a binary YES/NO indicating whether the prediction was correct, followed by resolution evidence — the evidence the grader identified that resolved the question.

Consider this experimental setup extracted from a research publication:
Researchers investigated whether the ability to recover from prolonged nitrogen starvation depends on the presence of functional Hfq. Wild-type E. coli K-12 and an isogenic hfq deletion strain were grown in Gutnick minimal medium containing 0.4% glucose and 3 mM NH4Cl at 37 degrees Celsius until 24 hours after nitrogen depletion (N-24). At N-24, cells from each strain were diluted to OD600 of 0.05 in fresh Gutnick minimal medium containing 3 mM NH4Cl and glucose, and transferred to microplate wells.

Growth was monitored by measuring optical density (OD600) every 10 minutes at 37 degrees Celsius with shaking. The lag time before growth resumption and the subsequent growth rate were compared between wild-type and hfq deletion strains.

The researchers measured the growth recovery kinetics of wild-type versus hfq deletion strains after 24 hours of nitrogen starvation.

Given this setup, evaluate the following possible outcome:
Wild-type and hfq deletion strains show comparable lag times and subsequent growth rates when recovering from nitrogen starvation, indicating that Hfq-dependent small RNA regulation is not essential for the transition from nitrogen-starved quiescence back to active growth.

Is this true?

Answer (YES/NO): NO